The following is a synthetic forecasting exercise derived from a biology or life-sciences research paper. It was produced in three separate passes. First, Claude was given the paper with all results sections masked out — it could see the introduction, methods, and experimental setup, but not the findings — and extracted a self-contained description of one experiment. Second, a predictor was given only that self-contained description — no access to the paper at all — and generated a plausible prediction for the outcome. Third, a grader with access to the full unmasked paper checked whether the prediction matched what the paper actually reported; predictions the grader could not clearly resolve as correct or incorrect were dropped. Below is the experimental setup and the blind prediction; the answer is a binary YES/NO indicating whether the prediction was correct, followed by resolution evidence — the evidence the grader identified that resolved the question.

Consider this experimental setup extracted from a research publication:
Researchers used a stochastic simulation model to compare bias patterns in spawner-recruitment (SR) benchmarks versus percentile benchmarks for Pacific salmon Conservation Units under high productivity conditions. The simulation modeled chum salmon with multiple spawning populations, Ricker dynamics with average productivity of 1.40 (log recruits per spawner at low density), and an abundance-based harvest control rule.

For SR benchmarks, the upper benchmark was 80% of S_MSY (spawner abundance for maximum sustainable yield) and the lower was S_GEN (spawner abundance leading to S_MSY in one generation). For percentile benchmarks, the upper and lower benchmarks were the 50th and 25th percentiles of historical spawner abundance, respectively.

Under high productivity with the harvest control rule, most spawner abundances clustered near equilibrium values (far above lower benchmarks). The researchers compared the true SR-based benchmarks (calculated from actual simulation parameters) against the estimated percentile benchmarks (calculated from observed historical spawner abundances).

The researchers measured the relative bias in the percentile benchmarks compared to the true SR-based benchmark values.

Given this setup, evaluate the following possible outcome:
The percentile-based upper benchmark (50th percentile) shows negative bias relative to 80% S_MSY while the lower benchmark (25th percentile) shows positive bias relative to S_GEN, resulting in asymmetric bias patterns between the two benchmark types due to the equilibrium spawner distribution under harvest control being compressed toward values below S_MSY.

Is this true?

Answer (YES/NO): NO